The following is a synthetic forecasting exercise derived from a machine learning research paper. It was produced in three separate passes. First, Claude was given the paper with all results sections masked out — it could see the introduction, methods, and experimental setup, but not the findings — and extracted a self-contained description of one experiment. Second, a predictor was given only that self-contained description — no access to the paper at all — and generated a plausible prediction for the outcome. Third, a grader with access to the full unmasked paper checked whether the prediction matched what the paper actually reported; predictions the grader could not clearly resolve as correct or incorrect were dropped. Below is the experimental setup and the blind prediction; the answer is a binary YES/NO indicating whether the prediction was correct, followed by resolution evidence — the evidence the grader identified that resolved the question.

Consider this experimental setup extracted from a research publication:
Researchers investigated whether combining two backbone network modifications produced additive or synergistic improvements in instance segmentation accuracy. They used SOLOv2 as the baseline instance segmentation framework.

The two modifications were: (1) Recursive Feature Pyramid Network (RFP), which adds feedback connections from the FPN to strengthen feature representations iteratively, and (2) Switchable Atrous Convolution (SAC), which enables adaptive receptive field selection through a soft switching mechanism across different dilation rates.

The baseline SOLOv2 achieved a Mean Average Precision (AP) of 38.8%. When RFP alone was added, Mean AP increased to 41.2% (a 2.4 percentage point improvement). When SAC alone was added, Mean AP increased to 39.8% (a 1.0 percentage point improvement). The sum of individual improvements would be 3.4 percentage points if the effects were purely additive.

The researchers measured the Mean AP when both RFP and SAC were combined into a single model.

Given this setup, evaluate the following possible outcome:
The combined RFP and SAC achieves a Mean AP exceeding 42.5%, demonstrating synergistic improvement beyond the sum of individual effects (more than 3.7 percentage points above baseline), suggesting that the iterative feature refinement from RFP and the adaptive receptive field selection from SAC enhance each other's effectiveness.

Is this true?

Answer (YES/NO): YES